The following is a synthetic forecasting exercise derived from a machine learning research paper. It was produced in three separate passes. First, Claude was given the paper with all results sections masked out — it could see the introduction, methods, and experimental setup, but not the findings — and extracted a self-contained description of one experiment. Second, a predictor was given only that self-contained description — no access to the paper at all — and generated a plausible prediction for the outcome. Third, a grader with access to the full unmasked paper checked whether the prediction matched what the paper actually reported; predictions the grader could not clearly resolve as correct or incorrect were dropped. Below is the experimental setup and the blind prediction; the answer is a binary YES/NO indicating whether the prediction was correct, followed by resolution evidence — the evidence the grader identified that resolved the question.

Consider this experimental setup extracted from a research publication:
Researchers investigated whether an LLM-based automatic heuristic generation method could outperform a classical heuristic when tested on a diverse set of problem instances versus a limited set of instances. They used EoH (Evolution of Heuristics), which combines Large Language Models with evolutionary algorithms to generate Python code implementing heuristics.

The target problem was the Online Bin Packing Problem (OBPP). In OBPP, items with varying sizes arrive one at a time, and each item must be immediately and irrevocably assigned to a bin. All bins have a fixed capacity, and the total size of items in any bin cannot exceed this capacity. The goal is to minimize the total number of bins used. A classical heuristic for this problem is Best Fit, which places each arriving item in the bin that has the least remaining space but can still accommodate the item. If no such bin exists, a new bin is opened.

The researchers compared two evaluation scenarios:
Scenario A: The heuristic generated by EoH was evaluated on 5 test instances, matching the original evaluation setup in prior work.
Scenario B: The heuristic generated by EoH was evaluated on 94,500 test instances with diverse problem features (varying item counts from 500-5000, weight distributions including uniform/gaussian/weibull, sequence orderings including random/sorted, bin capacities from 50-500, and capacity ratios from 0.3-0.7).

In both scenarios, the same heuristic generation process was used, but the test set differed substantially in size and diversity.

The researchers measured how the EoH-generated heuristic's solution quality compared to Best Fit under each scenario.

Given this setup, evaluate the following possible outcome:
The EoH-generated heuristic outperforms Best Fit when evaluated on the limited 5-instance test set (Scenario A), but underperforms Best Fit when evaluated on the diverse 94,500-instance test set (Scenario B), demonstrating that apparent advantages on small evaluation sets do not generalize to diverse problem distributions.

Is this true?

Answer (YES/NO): NO